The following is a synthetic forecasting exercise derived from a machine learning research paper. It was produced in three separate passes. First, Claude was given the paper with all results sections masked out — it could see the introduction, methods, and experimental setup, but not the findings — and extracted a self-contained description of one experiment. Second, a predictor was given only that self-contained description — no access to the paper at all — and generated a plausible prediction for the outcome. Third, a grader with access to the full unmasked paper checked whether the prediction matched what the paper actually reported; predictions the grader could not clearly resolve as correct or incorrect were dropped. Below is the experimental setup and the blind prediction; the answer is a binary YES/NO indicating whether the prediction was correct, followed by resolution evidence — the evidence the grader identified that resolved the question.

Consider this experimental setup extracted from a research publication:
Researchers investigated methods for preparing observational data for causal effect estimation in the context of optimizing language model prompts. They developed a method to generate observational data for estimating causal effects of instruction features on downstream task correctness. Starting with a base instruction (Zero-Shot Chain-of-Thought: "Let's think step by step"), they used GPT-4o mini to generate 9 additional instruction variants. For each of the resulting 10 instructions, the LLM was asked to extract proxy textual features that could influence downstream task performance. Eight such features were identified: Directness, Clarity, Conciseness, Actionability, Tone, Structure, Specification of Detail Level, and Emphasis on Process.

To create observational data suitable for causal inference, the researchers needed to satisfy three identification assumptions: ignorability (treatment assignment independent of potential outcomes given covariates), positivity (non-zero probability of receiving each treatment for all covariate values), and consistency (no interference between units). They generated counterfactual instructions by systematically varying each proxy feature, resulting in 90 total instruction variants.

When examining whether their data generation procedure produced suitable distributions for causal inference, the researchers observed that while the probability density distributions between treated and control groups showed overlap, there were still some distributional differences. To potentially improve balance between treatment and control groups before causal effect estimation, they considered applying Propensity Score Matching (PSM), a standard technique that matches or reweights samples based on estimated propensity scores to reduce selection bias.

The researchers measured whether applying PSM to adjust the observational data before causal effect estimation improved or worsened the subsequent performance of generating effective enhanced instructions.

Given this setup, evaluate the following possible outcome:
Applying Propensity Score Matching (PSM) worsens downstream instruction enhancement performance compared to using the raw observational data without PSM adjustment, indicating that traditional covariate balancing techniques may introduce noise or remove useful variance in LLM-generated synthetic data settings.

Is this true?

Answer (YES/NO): YES